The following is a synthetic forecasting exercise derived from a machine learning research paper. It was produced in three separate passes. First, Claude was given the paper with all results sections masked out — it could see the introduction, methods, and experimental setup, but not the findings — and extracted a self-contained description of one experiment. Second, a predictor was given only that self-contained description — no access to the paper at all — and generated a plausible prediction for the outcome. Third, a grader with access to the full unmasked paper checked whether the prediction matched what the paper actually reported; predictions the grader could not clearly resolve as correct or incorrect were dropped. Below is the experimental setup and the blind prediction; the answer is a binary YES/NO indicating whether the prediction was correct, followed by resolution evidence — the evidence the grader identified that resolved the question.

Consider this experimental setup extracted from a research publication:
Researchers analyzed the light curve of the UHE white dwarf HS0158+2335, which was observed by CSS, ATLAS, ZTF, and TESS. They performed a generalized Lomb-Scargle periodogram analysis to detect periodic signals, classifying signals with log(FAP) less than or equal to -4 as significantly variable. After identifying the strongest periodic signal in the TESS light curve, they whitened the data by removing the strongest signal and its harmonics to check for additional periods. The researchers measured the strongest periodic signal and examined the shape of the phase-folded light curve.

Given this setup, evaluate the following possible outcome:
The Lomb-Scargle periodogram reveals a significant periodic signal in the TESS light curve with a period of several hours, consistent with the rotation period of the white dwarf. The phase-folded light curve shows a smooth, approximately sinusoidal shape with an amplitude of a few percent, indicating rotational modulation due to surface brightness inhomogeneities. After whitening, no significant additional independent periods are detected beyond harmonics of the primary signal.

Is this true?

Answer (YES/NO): NO